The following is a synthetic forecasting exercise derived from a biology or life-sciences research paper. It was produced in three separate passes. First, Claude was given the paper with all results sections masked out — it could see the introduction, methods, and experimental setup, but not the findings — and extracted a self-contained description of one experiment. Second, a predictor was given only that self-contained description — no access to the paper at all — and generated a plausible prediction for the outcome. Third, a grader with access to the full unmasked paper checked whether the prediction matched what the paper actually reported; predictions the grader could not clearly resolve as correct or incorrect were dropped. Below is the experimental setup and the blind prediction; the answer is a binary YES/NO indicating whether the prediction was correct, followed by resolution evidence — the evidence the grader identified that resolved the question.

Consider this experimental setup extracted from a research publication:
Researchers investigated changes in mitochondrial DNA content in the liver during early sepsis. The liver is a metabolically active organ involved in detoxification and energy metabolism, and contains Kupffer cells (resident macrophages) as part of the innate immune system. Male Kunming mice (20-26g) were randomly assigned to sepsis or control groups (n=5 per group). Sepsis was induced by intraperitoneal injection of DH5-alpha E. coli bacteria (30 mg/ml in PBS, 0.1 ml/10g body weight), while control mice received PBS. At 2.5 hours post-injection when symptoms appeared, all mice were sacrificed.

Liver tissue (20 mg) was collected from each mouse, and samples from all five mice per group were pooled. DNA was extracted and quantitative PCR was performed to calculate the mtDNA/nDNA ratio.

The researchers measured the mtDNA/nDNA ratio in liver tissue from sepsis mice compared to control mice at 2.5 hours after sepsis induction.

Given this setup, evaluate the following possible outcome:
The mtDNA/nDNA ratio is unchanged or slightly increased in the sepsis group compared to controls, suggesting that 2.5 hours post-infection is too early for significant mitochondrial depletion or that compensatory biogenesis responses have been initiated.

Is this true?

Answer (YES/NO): NO